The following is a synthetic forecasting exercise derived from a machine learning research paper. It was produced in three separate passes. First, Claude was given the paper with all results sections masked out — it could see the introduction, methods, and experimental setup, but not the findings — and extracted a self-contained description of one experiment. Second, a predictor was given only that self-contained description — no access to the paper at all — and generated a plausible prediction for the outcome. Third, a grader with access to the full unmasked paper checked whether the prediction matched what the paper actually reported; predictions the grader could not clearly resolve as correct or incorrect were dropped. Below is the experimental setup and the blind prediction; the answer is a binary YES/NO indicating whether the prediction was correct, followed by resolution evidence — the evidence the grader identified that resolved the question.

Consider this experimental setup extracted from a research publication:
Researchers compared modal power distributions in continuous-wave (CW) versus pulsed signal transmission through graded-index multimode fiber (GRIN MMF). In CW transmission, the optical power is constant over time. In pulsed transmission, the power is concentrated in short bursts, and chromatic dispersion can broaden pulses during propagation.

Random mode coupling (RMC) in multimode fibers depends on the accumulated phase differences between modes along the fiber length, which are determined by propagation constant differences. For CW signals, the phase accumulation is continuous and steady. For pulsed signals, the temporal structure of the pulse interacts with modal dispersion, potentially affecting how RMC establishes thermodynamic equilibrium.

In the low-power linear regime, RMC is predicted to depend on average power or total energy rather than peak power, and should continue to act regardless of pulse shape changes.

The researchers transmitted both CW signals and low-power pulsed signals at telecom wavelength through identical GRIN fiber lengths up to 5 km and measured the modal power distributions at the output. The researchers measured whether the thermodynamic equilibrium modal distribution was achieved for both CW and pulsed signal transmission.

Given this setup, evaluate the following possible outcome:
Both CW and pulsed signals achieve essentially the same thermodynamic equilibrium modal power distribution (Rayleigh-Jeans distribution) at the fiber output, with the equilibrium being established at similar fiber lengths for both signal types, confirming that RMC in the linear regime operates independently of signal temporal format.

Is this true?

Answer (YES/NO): NO